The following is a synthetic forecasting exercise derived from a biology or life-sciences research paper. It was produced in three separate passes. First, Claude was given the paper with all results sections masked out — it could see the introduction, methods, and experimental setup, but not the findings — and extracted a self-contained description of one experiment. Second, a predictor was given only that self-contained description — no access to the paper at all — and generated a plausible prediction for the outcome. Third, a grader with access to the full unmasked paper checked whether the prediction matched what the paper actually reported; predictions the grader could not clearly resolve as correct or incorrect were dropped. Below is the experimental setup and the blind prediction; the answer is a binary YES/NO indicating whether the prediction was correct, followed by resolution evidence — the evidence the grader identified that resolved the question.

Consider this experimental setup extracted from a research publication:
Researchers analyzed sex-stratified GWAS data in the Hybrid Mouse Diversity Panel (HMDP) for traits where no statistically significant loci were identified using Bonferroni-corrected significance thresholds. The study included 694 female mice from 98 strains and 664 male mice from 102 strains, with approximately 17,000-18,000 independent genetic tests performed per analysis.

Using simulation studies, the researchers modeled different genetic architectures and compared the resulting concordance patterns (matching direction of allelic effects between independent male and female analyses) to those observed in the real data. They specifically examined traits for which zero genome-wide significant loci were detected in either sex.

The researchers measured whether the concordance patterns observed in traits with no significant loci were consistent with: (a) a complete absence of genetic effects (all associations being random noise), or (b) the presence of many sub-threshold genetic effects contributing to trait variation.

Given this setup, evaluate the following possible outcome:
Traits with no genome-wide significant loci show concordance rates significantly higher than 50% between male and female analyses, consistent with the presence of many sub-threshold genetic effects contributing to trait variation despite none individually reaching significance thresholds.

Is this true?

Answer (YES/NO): YES